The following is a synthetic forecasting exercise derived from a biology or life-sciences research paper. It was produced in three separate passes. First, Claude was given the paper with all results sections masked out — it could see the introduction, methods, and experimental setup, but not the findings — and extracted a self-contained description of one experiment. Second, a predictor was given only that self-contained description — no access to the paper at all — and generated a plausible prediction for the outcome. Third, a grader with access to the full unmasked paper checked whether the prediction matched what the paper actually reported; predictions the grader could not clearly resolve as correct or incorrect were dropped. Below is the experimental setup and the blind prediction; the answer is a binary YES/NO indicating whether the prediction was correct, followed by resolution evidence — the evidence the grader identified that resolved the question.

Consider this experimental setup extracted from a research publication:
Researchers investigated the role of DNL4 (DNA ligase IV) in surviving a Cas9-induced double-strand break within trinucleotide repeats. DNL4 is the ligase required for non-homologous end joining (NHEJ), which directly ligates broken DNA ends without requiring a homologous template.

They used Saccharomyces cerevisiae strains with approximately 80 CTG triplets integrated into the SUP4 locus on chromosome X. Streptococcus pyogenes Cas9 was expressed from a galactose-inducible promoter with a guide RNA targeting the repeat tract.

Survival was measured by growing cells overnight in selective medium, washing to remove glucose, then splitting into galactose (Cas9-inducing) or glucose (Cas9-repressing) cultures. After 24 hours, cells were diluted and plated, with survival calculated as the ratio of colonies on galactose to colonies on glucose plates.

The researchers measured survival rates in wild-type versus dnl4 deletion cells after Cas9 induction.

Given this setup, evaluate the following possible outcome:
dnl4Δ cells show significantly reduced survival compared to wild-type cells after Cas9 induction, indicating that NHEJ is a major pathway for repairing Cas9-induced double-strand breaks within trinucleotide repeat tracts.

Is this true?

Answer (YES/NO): NO